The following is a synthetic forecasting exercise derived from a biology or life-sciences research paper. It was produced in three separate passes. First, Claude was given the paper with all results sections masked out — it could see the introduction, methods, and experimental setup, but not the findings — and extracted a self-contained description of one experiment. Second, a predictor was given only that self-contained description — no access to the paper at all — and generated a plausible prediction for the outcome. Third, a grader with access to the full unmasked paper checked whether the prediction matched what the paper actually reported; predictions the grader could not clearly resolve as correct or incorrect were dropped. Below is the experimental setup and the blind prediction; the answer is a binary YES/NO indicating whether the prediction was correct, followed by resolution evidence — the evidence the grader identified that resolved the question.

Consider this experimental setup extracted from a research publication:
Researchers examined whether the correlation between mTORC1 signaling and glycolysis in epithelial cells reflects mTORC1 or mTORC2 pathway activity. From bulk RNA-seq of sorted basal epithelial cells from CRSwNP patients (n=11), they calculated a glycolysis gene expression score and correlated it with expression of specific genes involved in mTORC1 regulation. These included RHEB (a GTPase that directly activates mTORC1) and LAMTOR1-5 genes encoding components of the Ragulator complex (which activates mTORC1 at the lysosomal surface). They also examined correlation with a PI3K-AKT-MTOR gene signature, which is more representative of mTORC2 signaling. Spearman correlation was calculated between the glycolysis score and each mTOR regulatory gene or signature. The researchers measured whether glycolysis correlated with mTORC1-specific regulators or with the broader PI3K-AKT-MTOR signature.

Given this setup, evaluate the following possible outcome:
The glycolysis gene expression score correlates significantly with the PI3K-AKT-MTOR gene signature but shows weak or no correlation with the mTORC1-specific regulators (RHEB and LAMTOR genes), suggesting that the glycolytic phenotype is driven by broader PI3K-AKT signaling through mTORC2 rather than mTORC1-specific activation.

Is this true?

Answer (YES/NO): NO